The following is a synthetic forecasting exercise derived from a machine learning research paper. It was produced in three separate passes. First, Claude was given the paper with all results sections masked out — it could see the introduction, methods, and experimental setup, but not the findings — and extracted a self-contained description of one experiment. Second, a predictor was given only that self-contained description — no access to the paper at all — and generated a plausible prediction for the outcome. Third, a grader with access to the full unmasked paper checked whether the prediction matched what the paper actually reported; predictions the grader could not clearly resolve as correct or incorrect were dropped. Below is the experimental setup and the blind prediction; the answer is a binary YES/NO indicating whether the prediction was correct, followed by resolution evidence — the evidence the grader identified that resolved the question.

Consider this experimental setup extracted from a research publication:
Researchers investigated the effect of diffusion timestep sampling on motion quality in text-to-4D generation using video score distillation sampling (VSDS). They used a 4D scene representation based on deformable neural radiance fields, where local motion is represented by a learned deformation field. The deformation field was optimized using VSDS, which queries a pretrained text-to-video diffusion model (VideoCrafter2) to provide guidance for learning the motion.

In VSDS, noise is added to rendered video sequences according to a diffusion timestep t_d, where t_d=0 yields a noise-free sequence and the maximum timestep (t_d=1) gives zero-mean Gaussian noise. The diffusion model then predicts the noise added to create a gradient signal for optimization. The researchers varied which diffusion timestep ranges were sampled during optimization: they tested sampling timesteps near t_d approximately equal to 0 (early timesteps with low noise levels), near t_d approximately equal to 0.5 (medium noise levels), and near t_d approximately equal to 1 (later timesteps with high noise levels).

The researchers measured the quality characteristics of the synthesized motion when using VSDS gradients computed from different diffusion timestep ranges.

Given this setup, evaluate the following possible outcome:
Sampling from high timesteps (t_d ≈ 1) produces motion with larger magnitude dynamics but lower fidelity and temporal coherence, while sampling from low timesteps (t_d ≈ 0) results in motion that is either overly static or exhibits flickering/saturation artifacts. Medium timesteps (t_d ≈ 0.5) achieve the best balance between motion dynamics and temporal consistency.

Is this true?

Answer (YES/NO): NO